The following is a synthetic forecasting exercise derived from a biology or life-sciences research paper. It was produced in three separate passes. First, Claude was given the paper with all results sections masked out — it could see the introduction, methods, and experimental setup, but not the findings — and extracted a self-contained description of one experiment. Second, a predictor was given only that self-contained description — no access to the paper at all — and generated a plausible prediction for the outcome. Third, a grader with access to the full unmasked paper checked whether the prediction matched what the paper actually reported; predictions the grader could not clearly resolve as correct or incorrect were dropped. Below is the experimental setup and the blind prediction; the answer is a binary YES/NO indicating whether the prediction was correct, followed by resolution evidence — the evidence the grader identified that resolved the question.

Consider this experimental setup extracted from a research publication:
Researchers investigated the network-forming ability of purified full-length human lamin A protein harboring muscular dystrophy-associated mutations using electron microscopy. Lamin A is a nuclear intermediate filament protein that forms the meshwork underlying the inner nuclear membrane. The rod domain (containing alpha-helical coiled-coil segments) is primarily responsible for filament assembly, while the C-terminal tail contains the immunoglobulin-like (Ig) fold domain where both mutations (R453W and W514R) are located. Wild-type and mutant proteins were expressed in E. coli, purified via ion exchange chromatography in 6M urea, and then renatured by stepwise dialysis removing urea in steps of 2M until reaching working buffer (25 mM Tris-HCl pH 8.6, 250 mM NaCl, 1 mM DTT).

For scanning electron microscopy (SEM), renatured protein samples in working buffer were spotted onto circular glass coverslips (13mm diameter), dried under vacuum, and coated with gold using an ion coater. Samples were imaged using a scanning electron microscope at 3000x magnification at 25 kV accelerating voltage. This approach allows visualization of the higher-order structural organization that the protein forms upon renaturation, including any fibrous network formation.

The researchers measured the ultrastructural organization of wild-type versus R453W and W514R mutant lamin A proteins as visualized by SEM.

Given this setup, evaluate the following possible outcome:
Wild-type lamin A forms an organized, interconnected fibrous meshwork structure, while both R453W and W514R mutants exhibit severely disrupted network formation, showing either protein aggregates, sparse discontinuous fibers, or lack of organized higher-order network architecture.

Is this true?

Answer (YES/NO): NO